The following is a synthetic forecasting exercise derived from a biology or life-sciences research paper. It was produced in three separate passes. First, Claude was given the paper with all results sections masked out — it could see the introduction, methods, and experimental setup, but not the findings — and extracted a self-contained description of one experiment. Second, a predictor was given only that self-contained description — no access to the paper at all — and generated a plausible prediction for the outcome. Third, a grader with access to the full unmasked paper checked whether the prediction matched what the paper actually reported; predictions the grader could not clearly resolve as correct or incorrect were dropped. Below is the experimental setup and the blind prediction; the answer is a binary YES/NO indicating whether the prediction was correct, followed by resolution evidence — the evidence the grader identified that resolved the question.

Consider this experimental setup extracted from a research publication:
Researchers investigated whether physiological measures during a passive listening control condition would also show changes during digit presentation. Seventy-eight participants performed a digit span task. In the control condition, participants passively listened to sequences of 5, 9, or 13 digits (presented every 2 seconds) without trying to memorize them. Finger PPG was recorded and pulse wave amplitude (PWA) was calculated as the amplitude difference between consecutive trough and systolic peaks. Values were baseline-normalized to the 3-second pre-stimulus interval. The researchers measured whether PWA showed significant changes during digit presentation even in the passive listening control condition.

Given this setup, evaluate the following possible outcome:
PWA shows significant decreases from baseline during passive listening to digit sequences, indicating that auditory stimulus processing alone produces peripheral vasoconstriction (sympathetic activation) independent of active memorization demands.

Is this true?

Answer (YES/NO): NO